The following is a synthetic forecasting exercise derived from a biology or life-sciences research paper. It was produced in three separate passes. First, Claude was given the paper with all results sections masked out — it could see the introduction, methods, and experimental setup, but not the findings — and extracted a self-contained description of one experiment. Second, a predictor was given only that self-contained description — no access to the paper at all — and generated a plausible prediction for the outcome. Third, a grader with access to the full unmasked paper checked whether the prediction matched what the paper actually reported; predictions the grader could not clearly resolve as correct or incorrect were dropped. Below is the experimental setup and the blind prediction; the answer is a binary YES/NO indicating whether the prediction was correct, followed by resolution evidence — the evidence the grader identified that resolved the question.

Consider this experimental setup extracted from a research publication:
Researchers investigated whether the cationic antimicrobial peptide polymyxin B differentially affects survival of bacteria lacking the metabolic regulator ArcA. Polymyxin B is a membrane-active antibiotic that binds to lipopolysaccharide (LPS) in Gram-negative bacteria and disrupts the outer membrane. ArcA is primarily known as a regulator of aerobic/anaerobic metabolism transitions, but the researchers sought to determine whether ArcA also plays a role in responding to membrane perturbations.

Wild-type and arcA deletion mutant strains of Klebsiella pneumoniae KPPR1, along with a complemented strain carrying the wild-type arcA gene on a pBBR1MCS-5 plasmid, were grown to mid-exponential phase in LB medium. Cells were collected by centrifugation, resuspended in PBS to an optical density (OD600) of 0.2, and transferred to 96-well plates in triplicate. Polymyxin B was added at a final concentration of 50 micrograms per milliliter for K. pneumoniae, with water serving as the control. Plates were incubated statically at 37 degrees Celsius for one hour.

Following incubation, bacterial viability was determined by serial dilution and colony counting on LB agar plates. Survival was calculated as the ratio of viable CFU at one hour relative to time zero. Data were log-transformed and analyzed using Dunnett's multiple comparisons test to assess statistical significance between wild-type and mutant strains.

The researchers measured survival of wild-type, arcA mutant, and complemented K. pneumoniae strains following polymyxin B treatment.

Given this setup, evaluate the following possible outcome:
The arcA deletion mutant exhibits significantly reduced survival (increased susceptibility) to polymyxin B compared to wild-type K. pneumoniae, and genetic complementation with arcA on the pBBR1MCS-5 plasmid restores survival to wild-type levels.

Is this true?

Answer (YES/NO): YES